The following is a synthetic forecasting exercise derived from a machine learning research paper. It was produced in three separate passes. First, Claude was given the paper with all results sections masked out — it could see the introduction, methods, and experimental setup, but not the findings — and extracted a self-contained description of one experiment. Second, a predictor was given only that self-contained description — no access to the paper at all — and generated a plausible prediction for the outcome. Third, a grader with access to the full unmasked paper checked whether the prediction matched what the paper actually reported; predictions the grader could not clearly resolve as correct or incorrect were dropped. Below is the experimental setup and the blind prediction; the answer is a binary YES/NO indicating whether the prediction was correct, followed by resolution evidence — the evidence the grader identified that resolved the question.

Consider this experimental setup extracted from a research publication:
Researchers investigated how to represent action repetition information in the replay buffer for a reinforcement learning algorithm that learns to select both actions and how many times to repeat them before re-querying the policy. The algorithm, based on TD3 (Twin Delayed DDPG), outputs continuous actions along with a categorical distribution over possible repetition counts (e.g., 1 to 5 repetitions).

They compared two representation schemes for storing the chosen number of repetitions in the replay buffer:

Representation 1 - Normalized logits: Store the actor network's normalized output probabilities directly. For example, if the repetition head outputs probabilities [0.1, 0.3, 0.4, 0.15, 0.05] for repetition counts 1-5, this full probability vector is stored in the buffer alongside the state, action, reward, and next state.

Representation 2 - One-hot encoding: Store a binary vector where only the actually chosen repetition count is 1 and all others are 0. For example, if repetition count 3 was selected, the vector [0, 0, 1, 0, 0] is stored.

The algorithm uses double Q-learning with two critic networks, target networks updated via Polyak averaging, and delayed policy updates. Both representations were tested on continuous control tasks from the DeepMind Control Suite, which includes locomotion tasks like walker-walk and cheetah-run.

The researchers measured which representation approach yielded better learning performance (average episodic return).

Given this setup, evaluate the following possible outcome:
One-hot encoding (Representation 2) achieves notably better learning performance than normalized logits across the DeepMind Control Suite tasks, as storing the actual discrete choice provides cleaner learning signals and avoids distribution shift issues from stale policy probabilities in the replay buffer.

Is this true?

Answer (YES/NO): YES